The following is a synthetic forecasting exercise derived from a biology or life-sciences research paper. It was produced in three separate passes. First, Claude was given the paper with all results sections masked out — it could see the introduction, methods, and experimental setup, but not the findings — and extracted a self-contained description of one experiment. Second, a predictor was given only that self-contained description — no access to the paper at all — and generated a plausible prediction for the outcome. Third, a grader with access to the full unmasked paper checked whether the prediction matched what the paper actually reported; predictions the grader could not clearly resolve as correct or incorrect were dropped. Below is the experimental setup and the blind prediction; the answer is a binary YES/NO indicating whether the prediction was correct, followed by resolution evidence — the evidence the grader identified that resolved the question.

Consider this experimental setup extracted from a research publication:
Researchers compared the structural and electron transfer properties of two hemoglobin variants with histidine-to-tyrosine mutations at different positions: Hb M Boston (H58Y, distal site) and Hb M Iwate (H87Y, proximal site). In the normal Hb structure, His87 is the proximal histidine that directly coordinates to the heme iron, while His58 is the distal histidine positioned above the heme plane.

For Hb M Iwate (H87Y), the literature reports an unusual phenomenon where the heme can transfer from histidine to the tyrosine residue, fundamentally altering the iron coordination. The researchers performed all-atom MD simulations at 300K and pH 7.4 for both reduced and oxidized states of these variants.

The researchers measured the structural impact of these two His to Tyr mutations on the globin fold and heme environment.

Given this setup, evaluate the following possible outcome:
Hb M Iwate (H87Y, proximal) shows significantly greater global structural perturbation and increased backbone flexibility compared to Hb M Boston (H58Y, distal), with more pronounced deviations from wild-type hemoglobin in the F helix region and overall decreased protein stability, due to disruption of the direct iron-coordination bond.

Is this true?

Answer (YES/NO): YES